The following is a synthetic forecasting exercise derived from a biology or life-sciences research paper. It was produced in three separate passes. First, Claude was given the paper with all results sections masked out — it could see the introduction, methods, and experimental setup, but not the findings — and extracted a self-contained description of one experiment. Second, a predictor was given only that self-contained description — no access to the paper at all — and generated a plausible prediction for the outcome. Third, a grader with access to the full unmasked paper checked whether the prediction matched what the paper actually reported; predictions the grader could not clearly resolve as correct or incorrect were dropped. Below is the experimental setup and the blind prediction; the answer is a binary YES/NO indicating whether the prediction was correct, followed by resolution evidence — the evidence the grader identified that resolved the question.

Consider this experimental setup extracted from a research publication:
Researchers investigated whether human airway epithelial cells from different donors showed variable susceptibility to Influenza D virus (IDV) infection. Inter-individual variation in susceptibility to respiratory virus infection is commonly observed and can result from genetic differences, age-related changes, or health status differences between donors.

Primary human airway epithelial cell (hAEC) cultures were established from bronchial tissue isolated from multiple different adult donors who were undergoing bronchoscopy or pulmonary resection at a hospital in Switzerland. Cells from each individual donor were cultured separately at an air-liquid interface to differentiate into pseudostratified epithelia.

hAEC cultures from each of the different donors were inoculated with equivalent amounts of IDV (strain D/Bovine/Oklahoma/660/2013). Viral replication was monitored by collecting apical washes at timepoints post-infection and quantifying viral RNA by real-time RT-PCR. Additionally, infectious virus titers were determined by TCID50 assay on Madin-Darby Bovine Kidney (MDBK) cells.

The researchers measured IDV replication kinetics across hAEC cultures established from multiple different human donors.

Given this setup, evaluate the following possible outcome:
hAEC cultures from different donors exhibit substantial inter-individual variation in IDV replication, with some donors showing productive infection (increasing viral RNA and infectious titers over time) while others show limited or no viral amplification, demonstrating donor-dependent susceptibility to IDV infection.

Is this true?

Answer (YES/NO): NO